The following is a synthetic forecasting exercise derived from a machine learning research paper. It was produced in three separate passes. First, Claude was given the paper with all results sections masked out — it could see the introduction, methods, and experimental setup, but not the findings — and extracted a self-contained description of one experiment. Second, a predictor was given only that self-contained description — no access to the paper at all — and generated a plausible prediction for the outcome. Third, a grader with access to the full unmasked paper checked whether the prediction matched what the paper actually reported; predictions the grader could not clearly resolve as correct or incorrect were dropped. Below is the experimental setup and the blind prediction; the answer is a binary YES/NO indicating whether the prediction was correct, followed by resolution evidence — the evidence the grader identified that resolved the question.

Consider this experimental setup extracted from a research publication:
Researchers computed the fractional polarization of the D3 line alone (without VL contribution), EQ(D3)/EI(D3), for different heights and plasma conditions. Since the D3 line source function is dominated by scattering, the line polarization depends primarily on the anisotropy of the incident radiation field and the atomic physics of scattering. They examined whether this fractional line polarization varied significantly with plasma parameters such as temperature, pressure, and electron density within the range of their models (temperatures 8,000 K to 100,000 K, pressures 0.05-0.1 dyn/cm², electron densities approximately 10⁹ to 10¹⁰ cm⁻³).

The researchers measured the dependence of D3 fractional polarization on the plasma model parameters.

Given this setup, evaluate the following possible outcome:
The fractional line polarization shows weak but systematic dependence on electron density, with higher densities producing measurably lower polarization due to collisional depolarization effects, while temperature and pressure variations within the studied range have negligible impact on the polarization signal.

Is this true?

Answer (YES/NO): NO